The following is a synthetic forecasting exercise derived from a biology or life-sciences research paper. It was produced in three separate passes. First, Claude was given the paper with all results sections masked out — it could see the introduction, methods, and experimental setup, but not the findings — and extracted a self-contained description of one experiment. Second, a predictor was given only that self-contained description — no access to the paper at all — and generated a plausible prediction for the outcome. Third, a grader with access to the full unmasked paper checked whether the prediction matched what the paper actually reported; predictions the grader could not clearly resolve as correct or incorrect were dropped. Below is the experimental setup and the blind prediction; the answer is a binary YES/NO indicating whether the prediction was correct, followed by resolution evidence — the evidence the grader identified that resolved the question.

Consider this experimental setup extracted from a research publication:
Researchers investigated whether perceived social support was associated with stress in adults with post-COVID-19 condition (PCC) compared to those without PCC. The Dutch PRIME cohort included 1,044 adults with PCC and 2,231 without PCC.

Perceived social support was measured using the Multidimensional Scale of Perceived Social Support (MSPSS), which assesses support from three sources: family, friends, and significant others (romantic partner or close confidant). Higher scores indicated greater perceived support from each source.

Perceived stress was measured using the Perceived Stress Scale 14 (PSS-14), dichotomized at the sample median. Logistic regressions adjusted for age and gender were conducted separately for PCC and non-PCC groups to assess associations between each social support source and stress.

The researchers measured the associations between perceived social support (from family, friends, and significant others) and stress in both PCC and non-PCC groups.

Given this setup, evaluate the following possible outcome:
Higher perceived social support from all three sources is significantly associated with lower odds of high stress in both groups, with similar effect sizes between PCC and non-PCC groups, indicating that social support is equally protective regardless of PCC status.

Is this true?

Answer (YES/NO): YES